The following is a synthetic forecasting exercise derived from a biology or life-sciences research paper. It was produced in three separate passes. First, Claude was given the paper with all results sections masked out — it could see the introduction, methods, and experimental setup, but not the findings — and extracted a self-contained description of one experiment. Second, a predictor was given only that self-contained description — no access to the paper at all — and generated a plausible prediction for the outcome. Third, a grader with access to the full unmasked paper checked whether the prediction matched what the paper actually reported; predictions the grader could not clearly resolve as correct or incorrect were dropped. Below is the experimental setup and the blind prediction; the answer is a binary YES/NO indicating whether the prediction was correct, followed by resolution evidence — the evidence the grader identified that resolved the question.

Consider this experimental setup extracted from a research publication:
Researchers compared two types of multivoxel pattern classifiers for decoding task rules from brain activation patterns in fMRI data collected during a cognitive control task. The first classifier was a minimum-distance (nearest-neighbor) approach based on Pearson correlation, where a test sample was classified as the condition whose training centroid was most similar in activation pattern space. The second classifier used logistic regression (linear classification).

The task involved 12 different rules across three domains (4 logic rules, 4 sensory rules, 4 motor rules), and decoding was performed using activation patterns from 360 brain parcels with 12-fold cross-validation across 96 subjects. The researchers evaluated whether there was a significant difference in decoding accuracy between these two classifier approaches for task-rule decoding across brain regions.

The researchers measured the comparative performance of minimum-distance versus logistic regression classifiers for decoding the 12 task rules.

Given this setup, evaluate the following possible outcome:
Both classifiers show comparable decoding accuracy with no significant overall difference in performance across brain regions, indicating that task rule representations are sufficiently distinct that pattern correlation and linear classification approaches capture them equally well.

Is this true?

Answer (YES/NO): NO